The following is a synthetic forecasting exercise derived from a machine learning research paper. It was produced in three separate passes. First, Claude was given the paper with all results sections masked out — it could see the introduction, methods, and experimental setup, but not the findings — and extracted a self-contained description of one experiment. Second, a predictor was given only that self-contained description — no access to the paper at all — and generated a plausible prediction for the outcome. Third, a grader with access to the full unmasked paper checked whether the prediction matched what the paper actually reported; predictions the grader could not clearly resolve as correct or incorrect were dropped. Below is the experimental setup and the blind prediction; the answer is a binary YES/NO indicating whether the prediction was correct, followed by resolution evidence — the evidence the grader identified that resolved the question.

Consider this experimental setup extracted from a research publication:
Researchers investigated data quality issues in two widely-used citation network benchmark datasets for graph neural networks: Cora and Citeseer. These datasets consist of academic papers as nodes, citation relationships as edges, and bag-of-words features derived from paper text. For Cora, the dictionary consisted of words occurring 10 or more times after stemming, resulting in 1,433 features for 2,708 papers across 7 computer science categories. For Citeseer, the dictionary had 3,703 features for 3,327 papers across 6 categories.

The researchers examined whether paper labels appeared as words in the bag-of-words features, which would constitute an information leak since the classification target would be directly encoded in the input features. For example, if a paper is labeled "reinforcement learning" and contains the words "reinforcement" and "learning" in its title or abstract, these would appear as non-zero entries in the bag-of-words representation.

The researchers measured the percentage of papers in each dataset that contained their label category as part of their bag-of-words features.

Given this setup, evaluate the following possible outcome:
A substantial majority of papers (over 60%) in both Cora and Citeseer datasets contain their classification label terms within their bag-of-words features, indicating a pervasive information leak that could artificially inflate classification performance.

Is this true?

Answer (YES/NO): NO